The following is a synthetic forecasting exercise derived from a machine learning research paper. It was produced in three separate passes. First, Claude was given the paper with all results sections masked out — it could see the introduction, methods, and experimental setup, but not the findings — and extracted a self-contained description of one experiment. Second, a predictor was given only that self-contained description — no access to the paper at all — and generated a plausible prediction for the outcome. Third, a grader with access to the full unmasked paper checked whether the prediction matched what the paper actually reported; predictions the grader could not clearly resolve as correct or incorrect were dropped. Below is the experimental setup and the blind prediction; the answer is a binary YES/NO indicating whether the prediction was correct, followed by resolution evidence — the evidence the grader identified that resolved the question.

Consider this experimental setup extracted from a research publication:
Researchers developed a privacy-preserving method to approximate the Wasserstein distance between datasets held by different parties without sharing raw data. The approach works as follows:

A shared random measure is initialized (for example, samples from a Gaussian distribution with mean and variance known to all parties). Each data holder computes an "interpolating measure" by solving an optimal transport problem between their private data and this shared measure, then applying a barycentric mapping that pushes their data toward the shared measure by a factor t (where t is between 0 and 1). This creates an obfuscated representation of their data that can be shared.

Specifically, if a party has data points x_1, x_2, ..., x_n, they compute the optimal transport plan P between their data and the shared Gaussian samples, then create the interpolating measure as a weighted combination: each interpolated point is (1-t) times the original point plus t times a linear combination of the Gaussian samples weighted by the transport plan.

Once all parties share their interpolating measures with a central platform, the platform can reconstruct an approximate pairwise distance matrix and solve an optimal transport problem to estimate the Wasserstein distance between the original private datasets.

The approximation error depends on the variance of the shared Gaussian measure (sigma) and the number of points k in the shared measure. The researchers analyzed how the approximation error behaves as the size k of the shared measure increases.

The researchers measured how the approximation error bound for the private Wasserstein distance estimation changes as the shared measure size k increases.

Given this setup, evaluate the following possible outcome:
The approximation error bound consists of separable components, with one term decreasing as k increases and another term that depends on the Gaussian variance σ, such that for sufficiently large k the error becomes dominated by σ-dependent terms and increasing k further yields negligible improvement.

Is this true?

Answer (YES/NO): NO